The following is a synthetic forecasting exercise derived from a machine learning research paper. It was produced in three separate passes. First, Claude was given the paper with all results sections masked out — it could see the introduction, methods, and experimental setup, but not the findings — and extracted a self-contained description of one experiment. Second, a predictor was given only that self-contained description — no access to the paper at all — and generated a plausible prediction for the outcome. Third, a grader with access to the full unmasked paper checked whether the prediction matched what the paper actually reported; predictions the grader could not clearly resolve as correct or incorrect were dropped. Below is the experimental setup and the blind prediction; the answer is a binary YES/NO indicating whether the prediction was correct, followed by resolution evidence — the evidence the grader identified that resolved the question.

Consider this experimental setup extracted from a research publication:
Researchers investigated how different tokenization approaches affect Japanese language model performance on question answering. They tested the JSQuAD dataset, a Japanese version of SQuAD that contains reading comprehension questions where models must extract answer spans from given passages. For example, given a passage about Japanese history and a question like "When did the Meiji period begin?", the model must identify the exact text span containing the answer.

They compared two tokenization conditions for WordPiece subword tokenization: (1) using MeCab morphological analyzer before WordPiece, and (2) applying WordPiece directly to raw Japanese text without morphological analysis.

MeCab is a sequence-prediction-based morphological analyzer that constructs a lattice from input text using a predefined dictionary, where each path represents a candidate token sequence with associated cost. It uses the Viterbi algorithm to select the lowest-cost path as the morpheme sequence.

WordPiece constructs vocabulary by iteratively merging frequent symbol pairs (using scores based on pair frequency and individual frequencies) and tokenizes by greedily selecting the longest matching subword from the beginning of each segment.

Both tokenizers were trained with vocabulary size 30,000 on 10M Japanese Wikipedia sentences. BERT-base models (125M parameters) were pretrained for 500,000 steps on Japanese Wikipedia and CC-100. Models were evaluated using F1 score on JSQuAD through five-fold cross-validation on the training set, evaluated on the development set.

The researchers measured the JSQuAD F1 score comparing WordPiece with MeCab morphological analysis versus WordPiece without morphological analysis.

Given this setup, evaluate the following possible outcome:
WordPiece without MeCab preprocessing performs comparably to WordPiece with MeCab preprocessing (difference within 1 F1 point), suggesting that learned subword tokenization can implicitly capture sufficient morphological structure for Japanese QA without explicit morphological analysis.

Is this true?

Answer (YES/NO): NO